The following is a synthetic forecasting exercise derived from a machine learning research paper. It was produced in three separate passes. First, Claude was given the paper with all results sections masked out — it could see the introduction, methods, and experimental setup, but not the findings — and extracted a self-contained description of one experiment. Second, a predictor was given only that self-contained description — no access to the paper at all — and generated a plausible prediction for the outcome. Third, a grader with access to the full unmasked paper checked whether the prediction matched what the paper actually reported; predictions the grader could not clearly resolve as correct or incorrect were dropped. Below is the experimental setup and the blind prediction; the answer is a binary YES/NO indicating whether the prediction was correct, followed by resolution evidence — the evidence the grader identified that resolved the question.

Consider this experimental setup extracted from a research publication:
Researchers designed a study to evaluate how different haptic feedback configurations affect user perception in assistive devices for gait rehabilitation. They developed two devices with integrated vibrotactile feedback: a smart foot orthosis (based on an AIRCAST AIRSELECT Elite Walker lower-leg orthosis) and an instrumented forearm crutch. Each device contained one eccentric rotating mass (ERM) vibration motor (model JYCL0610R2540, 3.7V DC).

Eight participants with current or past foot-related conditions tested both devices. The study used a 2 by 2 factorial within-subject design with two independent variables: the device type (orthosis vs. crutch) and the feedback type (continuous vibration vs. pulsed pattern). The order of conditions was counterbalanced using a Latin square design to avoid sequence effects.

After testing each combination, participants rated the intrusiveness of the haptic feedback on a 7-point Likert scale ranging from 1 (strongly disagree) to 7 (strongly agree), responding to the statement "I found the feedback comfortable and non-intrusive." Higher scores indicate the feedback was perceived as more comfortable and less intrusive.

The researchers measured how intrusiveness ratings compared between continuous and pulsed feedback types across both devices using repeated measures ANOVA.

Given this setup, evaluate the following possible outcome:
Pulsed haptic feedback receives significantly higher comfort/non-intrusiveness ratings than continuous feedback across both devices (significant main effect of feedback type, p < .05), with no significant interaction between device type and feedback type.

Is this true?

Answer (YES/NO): NO